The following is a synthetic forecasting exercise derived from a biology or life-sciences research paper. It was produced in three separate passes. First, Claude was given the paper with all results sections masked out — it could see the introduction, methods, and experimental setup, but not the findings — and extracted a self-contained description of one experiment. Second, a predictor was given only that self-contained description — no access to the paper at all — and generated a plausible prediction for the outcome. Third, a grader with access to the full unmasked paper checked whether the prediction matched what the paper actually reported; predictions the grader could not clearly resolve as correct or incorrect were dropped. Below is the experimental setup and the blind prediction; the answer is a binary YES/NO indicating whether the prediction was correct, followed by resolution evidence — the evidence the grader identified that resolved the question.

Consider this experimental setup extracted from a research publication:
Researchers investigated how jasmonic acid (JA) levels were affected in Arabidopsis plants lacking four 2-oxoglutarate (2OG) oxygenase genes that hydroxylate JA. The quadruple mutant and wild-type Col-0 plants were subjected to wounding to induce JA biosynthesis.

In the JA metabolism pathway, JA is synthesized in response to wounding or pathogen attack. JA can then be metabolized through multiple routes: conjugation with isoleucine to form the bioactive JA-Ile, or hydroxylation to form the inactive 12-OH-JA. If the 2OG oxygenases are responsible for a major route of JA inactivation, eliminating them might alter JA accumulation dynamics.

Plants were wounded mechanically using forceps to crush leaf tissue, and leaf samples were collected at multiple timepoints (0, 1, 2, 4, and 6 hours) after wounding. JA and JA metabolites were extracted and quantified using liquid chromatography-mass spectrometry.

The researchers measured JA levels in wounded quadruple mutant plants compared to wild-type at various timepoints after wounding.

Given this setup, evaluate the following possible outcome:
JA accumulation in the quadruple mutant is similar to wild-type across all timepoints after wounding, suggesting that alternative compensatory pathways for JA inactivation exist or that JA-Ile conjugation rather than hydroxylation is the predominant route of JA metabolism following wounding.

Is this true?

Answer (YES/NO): NO